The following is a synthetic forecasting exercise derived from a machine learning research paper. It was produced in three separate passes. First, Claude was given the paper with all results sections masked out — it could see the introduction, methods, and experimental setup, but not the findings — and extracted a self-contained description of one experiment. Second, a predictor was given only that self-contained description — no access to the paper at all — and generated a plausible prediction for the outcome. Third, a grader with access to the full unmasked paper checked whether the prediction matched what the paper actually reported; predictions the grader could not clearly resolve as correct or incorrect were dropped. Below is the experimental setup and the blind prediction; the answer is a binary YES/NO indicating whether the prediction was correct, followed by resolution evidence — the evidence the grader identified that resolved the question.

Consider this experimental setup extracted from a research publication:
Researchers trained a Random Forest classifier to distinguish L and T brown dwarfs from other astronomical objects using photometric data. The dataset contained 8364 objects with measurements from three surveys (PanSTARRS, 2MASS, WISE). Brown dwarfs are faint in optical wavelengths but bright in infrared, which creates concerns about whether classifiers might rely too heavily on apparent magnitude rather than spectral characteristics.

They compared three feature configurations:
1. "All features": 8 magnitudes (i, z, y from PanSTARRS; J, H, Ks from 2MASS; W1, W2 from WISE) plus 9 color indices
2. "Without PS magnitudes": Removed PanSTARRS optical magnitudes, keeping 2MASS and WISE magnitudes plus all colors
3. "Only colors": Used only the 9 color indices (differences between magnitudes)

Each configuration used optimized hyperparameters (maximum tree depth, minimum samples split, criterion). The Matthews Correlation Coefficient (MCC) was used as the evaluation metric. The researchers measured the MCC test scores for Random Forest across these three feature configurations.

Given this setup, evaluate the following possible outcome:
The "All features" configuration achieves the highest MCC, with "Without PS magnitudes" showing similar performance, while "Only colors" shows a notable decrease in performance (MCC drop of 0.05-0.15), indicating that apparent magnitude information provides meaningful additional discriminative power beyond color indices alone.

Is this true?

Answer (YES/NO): NO